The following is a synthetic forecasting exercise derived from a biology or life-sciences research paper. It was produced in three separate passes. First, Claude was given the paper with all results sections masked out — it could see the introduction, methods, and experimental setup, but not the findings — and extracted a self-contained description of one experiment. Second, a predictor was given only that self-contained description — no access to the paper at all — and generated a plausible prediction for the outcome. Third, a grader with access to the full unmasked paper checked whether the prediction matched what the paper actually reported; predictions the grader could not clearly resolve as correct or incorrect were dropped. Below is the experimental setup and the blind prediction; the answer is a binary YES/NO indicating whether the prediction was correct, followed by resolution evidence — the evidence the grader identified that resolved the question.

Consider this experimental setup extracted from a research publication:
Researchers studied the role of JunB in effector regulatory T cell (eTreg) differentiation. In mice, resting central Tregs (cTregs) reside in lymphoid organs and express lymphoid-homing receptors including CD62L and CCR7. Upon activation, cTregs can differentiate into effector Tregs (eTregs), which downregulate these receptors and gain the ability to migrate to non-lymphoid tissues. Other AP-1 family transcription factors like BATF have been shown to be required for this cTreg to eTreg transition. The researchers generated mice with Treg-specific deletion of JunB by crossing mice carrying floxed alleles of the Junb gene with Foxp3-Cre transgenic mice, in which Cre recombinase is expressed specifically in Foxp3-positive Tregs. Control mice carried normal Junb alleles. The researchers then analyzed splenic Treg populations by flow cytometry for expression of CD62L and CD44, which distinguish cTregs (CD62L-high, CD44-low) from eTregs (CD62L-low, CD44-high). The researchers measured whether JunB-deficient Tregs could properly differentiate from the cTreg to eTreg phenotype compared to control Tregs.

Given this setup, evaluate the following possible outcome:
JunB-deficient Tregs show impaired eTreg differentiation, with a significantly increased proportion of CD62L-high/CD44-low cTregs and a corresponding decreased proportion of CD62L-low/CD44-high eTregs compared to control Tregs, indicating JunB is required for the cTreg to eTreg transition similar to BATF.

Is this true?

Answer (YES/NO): NO